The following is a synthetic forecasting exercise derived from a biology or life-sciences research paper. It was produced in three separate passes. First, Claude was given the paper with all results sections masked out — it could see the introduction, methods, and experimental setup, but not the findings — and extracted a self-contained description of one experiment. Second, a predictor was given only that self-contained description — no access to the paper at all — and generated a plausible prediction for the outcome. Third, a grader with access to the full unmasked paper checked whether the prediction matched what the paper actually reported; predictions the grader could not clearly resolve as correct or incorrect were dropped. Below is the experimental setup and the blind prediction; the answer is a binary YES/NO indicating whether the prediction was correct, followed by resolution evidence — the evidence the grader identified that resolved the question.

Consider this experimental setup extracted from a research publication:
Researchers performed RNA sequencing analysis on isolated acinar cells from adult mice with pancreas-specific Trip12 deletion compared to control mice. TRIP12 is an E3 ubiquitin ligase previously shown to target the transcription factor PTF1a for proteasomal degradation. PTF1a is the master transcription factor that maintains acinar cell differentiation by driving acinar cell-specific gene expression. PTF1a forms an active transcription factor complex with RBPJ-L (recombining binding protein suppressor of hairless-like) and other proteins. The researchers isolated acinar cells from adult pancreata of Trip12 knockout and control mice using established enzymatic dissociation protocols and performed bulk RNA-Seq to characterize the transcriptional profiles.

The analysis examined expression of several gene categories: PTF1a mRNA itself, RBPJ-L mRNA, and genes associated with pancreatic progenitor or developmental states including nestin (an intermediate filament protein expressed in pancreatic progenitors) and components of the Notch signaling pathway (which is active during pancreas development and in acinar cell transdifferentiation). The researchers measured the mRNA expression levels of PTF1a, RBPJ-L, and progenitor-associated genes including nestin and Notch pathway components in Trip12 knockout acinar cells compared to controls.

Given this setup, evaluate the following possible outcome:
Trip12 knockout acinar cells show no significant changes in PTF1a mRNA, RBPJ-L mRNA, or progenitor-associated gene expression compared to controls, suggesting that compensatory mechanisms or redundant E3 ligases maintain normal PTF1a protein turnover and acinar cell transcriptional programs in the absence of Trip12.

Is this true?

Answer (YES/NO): NO